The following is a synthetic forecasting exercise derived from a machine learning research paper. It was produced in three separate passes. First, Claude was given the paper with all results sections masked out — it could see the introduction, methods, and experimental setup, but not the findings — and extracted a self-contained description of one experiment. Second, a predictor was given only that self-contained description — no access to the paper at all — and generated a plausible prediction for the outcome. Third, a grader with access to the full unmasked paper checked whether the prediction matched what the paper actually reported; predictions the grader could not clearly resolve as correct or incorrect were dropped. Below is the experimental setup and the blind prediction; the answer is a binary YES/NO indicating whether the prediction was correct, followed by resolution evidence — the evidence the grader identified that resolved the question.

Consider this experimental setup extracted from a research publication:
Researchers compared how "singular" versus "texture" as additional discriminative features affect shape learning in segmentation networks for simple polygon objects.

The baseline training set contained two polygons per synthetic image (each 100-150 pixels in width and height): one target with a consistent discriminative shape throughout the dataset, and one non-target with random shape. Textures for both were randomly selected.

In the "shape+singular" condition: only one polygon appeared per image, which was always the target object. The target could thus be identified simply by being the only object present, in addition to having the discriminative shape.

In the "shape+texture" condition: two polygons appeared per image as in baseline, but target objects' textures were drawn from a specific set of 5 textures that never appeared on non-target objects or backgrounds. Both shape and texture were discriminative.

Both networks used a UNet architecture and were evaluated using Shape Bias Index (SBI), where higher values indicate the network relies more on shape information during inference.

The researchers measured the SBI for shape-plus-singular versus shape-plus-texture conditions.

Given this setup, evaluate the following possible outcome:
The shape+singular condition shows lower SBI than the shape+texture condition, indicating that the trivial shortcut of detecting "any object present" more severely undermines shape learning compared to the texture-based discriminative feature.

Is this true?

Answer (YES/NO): NO